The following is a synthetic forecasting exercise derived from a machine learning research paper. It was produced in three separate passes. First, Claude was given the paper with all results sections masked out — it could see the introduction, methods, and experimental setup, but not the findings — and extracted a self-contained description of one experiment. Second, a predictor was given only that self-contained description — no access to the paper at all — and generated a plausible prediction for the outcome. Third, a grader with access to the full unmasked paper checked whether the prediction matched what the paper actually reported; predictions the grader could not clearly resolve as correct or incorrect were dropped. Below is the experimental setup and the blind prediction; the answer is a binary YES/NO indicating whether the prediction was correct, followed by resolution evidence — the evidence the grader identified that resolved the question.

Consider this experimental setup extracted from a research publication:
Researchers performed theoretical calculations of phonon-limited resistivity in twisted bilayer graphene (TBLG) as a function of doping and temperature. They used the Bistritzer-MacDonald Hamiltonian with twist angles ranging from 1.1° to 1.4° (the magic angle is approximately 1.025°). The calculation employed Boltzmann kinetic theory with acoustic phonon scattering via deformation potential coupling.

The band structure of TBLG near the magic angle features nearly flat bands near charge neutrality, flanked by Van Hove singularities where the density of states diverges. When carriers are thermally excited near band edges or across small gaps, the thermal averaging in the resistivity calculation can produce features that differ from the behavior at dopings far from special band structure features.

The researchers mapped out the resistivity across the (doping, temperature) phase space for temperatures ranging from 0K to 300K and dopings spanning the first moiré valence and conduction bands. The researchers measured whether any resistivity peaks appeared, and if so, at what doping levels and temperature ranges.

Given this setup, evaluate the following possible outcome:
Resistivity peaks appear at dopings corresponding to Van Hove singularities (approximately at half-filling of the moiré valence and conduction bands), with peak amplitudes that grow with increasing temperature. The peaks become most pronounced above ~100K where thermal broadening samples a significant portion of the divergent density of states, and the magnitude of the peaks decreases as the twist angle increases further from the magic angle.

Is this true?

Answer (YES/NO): NO